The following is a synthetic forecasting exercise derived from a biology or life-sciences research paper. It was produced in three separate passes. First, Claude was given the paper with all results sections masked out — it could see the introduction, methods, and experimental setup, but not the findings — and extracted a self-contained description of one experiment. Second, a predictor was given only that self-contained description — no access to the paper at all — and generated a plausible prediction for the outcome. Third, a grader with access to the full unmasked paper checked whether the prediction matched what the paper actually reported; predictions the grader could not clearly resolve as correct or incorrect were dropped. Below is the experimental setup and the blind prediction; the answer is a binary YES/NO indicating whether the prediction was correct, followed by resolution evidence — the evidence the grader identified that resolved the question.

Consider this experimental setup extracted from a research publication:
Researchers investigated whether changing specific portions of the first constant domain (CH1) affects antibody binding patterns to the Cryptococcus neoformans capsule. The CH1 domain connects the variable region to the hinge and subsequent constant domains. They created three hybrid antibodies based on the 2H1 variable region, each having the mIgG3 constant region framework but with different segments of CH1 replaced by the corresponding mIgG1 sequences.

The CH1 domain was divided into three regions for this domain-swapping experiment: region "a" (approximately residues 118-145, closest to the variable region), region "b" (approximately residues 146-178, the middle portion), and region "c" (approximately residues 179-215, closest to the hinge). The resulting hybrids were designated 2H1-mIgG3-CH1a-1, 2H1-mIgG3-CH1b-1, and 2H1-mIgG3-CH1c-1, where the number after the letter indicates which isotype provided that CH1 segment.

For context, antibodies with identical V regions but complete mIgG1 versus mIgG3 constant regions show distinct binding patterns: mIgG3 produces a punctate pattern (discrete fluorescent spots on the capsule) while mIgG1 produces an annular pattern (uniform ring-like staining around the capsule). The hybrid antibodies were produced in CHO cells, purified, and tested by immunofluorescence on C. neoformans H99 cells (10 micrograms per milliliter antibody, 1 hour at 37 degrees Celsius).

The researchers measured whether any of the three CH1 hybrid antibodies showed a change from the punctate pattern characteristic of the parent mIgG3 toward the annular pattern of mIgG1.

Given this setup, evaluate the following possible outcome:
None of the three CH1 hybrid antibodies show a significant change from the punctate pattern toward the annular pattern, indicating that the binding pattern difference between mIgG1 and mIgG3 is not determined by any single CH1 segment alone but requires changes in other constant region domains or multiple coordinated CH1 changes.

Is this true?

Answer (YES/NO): YES